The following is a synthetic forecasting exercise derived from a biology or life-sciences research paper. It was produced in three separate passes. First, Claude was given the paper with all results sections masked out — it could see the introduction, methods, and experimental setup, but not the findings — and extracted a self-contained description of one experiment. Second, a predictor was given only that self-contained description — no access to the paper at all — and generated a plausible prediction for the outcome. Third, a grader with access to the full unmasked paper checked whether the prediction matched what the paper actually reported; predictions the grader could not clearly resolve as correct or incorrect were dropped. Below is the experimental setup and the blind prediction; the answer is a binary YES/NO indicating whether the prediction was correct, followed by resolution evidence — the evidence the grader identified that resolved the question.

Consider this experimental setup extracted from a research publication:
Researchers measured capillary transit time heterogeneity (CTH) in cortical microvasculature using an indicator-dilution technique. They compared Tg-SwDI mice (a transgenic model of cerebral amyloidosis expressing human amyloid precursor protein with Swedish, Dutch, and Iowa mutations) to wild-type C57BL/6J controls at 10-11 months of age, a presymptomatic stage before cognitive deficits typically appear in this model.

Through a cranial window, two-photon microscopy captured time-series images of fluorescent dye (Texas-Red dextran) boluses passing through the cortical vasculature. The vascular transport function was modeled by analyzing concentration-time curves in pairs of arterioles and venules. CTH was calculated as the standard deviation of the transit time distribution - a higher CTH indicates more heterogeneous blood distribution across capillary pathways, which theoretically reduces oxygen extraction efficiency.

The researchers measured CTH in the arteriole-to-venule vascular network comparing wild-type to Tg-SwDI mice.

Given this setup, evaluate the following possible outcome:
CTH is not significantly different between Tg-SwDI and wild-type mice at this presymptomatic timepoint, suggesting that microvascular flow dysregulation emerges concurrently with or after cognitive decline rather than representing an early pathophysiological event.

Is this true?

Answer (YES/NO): NO